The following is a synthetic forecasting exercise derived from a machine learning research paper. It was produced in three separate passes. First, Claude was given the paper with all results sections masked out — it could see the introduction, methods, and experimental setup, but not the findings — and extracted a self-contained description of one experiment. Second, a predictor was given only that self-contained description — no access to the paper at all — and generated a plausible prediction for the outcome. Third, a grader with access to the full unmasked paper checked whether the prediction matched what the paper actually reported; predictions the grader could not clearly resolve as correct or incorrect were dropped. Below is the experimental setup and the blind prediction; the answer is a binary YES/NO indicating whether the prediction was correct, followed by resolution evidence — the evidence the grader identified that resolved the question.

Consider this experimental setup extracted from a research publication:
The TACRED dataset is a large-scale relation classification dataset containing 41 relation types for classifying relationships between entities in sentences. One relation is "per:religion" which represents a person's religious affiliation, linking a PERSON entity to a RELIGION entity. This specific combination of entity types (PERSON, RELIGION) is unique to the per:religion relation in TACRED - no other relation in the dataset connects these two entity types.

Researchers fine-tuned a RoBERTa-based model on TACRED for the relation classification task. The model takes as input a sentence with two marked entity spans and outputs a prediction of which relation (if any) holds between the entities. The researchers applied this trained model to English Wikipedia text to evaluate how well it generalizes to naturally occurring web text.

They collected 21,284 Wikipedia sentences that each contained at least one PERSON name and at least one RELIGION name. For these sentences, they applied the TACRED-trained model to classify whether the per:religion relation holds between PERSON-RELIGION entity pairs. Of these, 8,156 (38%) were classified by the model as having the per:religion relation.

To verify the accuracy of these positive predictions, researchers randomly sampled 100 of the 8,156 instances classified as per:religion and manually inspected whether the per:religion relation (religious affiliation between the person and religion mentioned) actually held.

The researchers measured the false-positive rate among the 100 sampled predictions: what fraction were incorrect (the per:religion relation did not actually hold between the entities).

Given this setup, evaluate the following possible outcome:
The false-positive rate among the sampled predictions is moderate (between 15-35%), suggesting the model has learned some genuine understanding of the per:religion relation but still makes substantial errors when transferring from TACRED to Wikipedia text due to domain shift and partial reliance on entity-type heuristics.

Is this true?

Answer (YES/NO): NO